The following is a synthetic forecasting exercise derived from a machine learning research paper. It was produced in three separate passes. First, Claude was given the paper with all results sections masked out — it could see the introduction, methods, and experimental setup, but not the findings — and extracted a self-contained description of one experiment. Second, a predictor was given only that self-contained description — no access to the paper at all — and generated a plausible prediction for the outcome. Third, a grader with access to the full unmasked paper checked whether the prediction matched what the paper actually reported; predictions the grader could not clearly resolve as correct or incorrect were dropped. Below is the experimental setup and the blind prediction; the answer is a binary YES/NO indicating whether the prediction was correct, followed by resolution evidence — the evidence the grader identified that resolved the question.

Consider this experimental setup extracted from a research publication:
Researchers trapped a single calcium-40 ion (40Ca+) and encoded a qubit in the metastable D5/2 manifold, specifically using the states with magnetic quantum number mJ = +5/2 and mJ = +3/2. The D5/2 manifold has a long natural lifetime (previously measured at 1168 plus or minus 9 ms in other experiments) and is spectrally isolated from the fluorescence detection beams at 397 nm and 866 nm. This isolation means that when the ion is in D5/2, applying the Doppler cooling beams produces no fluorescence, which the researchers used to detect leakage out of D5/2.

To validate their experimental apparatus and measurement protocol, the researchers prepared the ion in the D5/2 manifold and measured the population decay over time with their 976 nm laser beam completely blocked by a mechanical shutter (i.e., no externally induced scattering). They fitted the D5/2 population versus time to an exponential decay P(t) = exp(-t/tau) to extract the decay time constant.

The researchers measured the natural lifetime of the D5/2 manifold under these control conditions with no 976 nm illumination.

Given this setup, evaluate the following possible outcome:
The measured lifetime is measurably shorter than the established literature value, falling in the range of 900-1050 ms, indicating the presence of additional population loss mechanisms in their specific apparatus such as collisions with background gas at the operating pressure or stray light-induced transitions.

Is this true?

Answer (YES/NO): NO